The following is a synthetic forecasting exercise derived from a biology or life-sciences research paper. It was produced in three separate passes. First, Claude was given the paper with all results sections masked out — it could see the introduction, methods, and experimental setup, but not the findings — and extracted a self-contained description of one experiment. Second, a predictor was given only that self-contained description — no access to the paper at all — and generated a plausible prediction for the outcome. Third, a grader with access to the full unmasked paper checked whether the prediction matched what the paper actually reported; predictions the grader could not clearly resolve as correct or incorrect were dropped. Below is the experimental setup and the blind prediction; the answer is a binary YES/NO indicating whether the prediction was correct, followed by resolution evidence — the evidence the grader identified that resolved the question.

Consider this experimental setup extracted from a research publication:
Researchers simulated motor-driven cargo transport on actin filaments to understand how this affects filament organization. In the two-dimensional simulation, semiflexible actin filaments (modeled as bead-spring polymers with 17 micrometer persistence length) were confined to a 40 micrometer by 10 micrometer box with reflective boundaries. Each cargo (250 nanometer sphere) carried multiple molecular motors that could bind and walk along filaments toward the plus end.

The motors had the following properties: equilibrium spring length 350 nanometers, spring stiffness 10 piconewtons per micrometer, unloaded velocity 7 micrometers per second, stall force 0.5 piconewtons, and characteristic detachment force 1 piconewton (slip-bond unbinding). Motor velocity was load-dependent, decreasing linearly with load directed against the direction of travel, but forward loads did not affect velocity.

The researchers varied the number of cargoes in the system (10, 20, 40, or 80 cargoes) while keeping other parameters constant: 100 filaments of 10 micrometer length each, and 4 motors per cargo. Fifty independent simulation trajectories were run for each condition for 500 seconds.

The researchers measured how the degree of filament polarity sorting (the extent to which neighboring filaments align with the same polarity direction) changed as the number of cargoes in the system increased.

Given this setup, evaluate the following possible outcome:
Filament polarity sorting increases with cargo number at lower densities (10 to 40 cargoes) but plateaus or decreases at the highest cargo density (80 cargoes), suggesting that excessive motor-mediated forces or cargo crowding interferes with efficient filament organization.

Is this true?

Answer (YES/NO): NO